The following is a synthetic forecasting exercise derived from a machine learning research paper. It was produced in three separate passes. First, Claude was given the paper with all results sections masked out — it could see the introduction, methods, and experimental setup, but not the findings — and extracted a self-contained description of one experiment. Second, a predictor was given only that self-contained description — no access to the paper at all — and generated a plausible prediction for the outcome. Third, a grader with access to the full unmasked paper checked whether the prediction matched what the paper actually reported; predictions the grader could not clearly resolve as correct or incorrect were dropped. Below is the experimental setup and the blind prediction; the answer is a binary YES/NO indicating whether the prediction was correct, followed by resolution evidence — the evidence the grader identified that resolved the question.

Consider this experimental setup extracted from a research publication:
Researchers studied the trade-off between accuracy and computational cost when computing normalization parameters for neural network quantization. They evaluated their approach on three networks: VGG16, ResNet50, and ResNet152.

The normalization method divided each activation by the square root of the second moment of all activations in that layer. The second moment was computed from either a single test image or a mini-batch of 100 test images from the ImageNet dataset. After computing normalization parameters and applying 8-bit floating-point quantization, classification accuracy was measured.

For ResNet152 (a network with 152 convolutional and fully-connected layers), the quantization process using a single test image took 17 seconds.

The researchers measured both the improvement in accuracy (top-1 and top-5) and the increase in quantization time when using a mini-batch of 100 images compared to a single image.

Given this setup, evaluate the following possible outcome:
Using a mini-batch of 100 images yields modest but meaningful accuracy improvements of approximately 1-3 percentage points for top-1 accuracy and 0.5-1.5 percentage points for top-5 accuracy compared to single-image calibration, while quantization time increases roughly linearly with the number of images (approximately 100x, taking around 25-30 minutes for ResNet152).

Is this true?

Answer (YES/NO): NO